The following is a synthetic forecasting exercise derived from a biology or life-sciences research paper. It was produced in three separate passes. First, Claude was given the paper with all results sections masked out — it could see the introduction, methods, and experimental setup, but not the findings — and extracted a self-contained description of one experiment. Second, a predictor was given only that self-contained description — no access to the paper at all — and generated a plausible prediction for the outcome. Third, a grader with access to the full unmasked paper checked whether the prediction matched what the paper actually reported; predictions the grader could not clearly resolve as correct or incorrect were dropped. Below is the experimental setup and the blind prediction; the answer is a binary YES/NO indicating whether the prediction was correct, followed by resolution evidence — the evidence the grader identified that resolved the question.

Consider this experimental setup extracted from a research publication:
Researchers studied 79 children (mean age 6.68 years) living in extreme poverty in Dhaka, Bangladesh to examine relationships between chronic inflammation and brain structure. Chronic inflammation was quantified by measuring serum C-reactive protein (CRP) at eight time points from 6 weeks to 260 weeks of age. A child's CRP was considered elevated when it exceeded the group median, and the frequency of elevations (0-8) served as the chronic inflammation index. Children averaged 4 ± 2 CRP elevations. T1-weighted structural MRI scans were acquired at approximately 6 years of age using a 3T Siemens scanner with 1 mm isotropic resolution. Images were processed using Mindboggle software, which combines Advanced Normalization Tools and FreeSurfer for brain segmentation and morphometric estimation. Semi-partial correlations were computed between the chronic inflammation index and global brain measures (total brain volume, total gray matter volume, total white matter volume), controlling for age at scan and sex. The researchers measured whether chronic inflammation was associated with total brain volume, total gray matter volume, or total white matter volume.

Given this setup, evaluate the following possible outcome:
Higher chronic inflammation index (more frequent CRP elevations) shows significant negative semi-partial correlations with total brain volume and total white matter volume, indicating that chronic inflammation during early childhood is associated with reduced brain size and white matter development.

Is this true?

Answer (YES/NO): NO